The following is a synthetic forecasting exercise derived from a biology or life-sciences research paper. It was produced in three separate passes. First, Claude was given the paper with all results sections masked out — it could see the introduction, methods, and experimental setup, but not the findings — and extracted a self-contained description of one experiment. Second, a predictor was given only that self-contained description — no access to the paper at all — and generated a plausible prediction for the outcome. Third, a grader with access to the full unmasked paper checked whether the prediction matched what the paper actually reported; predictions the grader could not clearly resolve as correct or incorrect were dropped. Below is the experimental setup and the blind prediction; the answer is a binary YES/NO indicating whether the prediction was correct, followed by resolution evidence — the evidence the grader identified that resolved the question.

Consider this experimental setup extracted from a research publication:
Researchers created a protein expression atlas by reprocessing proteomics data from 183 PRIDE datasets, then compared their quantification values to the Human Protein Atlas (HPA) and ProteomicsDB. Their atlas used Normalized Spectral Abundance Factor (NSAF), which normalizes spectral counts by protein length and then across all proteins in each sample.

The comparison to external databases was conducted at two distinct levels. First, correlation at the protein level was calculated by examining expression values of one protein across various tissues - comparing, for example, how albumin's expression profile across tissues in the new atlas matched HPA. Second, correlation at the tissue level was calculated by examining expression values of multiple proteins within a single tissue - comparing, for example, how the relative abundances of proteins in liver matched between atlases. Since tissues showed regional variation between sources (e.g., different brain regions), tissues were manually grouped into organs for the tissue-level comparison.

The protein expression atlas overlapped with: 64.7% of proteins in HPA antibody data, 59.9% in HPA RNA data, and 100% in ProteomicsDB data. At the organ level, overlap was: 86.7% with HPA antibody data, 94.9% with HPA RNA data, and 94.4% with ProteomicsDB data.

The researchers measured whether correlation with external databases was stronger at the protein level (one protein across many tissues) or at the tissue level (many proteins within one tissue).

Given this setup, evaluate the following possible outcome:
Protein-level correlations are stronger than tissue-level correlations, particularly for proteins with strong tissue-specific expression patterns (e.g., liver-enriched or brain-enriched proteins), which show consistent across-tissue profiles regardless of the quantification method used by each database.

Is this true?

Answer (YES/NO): NO